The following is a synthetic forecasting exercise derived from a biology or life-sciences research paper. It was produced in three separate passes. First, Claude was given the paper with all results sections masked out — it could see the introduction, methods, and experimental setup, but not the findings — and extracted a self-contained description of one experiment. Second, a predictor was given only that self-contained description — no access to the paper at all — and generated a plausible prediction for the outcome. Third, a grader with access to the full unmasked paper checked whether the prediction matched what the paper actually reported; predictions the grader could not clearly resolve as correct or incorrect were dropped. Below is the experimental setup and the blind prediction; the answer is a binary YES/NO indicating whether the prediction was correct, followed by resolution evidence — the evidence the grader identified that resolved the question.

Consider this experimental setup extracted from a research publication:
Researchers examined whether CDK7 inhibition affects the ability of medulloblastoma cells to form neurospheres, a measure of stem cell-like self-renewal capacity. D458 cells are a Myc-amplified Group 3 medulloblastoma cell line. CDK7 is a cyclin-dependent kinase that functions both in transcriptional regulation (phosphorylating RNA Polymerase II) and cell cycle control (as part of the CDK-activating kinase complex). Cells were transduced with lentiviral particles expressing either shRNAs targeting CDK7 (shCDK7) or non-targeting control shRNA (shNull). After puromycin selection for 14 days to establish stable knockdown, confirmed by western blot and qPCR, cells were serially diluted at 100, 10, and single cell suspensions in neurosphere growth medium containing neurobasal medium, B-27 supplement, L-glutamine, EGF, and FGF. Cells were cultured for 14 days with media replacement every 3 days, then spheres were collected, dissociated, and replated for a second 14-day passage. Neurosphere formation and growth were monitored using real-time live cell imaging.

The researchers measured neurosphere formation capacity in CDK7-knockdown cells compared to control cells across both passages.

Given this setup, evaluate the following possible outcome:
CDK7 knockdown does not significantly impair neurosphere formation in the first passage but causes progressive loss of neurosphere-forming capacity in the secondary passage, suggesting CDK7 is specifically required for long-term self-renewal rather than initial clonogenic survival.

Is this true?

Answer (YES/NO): NO